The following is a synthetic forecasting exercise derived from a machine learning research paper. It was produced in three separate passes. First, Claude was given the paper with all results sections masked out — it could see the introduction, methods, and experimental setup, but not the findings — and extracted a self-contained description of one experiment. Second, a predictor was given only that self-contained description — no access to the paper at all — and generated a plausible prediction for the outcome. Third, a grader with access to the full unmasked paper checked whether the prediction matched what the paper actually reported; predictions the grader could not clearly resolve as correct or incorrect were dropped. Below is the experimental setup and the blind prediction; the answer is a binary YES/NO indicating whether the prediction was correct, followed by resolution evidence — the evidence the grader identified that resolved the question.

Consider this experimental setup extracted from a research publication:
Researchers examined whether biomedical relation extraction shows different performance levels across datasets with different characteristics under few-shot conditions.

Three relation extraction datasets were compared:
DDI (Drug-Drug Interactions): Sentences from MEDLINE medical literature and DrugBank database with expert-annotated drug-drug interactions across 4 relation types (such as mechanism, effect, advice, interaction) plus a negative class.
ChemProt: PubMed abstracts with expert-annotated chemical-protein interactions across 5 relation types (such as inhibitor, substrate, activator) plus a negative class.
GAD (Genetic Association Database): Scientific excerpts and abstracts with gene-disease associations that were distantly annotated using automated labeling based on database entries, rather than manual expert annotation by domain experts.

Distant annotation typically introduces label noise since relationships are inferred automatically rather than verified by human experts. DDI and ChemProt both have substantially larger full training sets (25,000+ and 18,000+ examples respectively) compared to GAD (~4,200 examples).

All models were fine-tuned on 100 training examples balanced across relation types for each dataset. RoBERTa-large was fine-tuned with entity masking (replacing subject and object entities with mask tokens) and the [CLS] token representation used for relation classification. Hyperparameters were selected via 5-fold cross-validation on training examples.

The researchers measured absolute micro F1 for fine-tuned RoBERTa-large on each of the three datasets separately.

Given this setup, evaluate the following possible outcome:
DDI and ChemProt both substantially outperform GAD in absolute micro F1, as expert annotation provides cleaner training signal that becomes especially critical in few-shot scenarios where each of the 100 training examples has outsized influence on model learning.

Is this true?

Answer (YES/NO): NO